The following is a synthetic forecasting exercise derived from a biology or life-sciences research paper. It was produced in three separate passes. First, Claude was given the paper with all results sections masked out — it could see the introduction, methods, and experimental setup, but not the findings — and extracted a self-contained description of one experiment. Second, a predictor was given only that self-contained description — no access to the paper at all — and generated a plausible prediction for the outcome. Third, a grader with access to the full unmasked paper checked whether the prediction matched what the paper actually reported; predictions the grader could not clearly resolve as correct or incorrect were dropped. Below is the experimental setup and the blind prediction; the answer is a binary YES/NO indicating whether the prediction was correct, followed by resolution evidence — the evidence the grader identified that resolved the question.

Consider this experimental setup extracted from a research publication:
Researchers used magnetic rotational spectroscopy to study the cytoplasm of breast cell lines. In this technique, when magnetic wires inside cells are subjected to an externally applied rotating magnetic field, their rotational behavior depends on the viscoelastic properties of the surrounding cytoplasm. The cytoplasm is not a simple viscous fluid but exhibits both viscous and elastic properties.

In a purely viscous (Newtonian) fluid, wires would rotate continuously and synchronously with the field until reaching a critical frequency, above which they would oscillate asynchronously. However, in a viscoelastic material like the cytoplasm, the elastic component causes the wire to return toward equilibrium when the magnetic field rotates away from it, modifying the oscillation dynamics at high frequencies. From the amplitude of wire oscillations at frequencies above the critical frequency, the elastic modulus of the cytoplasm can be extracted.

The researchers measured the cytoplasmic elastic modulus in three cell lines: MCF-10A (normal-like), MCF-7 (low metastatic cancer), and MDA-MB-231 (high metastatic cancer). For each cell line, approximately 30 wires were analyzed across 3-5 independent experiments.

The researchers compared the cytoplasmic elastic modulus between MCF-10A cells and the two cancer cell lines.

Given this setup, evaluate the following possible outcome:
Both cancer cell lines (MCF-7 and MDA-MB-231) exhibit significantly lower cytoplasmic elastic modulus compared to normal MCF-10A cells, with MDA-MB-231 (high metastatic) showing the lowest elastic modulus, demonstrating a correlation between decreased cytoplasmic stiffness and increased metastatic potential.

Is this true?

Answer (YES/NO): NO